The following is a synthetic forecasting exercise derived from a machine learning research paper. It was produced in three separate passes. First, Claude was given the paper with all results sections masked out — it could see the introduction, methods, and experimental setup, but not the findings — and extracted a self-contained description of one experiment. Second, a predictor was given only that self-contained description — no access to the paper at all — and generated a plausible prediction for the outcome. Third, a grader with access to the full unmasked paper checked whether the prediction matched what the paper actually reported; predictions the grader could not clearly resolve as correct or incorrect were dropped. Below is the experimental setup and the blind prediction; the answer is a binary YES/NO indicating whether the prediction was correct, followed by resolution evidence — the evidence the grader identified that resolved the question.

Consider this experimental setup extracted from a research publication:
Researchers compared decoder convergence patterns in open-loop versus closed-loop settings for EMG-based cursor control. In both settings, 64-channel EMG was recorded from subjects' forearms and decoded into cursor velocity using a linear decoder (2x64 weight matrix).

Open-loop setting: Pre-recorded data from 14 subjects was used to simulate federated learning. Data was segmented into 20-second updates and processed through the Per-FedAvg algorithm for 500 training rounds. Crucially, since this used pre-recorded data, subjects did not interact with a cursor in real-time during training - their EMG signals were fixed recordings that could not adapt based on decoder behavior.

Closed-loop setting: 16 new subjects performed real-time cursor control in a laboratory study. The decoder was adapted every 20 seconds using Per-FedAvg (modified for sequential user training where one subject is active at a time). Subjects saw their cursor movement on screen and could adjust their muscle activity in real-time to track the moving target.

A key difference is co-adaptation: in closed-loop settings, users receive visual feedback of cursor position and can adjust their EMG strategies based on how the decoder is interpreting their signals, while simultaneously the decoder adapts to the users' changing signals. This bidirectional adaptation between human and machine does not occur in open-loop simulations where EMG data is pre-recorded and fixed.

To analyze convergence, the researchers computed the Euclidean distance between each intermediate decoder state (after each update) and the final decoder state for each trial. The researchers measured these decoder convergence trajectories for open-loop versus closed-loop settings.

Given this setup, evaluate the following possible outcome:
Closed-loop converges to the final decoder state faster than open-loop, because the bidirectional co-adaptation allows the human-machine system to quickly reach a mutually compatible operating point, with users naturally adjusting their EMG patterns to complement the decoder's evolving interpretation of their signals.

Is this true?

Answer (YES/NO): NO